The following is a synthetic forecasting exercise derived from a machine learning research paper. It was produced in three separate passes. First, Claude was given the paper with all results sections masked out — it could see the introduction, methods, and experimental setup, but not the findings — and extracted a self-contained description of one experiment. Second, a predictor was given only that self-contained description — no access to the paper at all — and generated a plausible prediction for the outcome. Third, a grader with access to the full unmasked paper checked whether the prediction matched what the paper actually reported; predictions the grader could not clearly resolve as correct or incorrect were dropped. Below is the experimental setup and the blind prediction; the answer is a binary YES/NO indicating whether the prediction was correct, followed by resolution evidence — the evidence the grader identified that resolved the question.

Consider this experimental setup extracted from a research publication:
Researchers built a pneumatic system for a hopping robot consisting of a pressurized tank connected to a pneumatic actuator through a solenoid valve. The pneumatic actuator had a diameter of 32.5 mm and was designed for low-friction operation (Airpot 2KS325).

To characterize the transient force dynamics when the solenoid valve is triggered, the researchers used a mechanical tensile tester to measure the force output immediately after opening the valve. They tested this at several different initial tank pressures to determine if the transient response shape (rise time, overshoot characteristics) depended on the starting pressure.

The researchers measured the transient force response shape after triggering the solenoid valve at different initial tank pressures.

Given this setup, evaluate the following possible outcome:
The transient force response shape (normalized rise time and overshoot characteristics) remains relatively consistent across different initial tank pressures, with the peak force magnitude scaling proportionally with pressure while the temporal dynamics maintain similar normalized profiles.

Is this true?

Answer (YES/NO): YES